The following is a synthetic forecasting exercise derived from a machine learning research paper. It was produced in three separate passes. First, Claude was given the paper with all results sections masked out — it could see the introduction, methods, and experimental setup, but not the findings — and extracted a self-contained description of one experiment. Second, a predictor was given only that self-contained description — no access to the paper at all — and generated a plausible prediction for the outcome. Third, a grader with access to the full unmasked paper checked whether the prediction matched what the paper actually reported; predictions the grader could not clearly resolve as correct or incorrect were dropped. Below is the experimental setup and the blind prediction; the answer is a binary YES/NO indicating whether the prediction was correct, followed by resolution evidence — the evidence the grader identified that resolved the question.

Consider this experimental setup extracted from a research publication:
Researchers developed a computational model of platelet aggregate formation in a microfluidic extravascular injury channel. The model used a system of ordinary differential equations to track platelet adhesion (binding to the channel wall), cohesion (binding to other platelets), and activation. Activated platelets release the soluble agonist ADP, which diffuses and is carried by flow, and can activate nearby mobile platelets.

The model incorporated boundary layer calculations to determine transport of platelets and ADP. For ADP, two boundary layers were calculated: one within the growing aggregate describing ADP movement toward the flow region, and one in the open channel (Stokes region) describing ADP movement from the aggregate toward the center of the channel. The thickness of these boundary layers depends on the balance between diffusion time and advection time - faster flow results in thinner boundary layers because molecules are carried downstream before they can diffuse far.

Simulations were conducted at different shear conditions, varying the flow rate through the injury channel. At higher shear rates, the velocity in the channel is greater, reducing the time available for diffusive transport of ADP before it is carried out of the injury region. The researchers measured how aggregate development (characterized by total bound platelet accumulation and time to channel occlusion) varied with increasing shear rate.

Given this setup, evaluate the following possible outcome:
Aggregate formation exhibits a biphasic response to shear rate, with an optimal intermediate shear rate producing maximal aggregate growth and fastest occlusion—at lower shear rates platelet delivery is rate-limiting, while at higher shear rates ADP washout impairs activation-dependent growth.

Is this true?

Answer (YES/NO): NO